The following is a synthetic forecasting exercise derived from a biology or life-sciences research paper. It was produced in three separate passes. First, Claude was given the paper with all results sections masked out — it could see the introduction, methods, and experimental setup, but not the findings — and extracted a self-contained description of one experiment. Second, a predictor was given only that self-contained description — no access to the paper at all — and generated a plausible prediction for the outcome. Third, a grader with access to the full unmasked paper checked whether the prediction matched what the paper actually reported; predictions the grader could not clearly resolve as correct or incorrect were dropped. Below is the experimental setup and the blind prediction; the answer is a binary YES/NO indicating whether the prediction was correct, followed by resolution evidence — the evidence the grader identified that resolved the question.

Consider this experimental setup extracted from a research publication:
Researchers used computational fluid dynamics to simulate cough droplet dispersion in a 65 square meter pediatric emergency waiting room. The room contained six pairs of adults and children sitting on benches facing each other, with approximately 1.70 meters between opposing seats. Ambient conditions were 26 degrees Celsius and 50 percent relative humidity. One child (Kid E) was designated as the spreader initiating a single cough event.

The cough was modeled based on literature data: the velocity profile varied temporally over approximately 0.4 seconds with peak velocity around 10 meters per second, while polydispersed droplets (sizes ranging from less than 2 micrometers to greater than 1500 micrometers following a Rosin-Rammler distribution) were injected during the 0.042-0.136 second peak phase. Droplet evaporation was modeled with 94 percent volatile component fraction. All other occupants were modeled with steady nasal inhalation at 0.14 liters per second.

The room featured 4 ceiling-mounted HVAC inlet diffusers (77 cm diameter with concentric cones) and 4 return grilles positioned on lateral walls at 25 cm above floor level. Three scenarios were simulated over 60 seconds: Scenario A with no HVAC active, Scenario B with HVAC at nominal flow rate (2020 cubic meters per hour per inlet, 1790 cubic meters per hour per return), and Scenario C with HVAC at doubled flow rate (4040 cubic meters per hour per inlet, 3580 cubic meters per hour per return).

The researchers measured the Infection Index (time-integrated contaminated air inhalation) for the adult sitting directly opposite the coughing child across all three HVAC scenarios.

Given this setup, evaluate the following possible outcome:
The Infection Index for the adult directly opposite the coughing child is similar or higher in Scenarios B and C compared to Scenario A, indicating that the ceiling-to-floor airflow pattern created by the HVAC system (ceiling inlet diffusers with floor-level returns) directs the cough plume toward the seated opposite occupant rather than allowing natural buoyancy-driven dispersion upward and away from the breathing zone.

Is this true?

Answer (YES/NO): NO